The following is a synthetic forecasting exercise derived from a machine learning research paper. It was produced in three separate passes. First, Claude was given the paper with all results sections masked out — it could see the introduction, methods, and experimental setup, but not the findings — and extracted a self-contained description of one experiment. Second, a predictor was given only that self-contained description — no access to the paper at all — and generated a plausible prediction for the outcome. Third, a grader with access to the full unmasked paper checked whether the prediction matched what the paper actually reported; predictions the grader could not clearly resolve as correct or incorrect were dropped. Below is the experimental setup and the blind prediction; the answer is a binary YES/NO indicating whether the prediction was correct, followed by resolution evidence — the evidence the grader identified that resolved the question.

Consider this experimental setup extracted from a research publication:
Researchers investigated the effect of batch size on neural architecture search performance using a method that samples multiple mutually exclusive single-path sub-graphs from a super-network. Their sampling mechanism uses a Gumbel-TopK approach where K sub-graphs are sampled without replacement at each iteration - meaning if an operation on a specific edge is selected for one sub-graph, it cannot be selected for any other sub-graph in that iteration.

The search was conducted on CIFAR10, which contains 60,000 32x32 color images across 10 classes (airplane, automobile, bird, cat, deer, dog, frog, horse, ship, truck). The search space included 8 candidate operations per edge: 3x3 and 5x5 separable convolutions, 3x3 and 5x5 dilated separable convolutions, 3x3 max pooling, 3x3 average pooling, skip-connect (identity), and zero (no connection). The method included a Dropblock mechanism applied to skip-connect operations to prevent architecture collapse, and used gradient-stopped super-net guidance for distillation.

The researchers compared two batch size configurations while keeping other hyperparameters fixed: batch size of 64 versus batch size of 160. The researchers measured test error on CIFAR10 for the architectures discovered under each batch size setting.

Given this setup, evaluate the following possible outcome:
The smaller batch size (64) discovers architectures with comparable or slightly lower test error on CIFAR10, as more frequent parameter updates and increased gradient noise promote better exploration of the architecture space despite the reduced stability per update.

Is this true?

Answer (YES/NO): NO